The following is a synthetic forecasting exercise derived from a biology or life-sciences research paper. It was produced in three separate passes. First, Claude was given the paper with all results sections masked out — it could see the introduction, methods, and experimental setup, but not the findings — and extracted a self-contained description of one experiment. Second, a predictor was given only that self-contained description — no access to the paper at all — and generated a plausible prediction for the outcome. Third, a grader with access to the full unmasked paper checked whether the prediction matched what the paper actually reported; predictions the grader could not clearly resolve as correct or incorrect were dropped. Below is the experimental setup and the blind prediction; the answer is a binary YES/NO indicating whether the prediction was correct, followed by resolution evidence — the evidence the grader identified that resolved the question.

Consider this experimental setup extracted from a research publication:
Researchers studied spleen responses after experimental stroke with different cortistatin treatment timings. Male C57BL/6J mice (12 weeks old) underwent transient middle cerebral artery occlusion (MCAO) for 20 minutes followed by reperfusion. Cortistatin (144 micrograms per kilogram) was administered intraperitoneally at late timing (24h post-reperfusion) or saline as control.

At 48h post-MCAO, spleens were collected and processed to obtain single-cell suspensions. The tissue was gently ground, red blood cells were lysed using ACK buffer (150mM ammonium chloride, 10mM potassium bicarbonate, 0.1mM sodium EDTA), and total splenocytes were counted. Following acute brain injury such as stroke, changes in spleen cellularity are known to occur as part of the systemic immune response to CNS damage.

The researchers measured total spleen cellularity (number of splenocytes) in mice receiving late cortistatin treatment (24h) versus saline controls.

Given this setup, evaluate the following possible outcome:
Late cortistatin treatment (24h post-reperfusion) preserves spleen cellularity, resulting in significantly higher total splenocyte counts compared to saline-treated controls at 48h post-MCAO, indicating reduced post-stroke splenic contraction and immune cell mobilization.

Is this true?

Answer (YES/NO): YES